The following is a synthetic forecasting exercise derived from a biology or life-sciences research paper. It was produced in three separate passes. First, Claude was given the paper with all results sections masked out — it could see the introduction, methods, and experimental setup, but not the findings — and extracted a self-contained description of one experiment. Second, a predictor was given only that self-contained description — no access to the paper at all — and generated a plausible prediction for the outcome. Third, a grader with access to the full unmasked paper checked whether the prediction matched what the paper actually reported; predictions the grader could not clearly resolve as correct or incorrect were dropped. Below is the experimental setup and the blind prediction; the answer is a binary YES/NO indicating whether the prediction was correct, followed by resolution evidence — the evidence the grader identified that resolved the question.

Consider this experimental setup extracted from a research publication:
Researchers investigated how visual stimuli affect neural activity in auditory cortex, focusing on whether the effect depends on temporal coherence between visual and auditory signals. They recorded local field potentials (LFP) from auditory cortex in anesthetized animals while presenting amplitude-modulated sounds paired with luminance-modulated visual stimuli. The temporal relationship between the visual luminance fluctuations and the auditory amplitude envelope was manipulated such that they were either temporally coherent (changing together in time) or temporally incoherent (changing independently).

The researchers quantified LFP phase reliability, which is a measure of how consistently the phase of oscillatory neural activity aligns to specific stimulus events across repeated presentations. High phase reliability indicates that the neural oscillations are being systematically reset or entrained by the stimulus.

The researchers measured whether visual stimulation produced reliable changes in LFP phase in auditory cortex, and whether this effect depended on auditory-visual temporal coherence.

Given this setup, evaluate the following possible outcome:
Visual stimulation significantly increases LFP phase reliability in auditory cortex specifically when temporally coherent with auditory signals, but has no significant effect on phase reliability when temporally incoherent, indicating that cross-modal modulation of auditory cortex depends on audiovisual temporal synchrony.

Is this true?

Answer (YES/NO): NO